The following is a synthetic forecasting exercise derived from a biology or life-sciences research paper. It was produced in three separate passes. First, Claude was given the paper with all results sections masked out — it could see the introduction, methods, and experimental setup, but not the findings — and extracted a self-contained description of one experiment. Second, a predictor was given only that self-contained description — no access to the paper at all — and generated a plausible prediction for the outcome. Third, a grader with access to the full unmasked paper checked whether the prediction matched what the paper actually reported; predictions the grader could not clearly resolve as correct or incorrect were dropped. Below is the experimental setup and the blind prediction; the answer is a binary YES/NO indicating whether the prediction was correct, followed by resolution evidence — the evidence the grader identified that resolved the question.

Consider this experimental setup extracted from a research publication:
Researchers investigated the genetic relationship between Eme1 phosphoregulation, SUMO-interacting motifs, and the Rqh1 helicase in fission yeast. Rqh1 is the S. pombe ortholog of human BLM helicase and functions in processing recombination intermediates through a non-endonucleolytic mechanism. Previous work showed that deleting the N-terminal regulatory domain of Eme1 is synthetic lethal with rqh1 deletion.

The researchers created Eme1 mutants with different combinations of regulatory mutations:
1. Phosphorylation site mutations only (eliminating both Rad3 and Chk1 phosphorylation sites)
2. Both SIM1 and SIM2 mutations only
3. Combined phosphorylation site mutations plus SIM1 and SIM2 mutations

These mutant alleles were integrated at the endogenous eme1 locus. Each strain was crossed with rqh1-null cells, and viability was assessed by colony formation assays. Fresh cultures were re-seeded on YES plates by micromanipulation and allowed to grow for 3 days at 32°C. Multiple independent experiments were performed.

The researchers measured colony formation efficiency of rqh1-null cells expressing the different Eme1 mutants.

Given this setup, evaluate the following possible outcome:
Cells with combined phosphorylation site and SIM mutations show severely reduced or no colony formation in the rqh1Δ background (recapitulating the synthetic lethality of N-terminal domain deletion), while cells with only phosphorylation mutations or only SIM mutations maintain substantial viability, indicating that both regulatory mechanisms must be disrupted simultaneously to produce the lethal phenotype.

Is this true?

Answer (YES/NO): YES